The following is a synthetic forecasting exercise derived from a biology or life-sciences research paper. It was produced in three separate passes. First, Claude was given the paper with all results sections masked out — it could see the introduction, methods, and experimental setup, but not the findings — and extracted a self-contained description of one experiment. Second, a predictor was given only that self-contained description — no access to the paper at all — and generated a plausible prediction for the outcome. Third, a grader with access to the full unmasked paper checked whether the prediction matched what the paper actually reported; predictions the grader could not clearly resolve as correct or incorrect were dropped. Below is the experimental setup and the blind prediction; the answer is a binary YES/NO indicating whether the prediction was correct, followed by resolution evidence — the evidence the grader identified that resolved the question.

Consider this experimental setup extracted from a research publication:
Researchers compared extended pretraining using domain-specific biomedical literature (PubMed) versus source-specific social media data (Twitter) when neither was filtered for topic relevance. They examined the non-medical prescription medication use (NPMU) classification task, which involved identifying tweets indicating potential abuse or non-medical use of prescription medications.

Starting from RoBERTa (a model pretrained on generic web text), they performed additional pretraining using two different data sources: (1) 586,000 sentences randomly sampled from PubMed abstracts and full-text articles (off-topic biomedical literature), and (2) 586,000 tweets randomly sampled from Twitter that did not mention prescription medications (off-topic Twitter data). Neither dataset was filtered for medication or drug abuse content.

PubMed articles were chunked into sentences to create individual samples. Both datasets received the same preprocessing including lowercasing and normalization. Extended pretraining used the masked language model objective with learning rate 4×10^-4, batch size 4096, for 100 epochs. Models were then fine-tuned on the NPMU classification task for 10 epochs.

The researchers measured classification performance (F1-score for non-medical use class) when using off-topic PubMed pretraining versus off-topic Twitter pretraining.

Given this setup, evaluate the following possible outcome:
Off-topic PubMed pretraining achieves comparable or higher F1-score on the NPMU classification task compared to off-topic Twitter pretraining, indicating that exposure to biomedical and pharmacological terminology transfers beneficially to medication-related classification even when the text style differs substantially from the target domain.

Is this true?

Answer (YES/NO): NO